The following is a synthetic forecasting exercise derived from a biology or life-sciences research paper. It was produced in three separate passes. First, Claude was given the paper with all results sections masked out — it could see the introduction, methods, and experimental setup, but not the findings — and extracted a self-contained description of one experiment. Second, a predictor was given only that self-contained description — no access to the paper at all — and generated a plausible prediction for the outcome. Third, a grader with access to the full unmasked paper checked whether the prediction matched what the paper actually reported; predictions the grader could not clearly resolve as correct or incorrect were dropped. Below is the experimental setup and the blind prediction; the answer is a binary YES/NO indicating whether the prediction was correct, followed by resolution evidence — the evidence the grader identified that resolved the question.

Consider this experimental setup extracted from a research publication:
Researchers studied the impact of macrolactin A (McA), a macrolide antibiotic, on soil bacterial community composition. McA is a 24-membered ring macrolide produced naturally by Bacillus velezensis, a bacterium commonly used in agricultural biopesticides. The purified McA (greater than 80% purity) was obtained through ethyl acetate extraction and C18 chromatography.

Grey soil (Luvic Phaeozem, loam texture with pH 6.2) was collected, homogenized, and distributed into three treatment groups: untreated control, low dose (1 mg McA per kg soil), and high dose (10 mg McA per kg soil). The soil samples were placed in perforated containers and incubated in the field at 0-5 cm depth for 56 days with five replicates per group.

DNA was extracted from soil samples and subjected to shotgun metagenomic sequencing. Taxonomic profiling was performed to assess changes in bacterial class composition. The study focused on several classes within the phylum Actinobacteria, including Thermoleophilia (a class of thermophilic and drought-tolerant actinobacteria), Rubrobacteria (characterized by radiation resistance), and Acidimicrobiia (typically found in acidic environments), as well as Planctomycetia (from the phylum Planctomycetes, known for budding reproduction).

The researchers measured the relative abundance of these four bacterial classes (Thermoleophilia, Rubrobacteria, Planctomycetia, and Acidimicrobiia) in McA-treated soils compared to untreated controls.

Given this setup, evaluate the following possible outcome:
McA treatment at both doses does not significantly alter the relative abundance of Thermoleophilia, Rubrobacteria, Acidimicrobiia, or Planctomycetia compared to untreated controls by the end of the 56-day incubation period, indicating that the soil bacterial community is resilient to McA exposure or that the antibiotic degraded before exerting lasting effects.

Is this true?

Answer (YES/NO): NO